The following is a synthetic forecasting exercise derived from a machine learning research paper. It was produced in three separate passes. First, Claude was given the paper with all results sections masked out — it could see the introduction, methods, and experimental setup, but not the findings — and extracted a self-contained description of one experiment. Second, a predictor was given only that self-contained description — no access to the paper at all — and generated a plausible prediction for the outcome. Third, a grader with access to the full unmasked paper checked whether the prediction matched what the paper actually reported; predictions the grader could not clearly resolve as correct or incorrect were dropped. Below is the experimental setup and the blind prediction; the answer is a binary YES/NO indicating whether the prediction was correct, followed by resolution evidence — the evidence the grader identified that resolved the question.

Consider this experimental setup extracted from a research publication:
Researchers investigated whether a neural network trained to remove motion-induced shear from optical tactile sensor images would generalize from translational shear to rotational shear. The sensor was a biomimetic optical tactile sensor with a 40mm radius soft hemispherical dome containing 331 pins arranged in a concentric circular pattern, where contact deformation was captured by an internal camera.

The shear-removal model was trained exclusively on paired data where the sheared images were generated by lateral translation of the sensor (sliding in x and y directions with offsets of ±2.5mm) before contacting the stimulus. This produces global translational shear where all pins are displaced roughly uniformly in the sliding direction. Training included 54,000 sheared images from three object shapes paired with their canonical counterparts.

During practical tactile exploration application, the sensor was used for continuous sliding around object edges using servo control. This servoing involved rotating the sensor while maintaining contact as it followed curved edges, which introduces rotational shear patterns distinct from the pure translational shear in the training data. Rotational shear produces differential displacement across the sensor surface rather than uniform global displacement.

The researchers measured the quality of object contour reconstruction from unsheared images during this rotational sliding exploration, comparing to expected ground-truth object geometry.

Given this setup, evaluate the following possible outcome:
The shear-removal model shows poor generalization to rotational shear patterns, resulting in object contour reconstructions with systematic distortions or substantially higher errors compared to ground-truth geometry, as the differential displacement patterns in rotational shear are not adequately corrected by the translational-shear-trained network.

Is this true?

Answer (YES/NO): NO